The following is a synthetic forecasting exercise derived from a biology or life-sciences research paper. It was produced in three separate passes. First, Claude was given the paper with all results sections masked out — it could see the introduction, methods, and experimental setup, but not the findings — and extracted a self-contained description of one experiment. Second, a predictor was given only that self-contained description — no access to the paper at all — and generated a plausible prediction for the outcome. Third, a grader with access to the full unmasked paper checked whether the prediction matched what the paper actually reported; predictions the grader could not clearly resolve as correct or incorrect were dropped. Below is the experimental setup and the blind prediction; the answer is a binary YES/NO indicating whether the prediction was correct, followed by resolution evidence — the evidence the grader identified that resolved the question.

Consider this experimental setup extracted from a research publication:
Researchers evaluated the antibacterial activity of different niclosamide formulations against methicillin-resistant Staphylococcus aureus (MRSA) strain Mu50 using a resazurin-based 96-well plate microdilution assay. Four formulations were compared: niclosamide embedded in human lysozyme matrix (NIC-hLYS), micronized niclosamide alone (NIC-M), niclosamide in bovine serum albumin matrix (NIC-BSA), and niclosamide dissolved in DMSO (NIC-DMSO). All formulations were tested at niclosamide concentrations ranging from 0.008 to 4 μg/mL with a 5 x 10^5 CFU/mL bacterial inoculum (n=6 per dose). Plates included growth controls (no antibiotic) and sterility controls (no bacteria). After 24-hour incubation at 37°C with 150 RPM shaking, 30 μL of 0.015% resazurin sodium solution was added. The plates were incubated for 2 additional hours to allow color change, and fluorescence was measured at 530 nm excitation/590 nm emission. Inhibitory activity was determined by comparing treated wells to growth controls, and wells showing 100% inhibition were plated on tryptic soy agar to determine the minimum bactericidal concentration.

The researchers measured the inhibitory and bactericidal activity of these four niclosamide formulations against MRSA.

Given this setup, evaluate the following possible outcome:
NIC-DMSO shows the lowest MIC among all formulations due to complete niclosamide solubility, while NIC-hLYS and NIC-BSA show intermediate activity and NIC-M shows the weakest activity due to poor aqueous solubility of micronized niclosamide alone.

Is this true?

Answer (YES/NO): NO